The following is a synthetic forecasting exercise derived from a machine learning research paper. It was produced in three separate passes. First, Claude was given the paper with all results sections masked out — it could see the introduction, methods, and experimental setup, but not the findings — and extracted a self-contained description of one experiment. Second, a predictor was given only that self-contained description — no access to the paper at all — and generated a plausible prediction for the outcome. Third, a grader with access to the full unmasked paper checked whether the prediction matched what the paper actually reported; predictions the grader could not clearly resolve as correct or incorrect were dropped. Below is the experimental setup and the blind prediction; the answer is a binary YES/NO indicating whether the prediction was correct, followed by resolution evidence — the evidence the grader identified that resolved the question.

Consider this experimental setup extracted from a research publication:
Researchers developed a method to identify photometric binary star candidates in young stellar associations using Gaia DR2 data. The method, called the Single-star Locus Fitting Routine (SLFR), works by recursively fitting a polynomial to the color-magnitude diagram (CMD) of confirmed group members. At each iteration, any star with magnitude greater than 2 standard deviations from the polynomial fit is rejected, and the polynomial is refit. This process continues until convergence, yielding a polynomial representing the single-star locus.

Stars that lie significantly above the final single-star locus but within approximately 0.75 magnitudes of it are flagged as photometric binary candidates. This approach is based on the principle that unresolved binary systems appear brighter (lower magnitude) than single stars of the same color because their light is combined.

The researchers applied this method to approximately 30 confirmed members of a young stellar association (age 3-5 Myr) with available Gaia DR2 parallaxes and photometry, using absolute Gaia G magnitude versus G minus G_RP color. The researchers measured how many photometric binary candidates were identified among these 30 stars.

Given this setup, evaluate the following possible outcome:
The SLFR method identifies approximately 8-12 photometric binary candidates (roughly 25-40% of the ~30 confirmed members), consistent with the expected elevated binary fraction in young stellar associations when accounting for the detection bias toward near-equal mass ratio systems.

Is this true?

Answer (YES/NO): NO